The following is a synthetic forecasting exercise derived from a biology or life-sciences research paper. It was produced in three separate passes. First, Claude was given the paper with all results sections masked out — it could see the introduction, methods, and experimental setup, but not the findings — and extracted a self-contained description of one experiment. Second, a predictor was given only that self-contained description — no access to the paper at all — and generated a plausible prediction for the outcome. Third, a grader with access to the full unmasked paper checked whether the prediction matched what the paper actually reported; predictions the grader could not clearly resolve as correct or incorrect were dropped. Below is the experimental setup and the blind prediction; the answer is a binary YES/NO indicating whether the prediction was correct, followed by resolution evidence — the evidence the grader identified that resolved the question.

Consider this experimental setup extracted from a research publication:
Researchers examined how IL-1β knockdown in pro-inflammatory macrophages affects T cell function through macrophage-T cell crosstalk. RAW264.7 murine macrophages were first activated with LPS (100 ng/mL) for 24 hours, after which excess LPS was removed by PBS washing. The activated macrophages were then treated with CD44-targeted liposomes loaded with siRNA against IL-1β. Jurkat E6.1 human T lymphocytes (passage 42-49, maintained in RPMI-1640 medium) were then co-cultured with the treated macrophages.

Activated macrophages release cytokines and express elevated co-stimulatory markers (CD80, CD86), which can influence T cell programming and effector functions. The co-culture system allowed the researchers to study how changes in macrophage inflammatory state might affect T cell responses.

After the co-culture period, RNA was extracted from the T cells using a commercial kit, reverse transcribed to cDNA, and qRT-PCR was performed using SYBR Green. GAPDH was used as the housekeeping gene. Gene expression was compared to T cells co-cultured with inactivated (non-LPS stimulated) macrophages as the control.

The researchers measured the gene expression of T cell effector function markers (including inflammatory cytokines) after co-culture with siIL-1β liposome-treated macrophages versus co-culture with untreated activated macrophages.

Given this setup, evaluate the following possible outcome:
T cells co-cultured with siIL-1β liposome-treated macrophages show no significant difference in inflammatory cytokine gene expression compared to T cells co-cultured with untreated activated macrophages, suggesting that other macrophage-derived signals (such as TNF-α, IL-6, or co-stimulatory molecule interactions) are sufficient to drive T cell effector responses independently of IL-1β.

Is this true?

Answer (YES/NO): NO